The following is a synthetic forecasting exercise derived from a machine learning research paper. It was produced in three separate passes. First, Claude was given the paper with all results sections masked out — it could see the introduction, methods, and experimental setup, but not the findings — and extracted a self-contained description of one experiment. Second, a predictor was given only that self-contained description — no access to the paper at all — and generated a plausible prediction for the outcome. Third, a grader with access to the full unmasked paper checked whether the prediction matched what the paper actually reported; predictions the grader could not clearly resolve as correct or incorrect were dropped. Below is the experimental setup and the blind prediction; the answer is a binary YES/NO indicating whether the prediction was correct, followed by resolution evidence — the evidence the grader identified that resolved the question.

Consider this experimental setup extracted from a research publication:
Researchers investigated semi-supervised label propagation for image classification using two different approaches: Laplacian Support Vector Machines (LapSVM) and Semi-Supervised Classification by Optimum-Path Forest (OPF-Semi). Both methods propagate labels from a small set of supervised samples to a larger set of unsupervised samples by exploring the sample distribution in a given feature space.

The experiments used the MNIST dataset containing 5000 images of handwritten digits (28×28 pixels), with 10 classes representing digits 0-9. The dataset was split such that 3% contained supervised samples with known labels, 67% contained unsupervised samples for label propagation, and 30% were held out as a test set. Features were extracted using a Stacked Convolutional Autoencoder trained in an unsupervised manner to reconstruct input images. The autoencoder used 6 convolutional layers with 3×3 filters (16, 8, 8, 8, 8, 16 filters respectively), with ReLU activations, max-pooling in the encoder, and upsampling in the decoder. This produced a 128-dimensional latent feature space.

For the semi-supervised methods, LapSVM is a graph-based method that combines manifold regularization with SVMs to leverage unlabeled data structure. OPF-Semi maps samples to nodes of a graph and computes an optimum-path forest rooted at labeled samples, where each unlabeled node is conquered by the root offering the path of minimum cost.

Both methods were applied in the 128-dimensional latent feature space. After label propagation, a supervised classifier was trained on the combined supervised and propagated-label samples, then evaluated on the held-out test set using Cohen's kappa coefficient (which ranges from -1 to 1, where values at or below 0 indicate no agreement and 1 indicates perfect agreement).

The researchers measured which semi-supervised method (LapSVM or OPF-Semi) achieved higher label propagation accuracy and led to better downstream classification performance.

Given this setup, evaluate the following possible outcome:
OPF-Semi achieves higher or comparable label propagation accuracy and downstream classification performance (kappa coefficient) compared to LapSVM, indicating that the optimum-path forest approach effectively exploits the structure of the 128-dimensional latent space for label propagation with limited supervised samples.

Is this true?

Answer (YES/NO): YES